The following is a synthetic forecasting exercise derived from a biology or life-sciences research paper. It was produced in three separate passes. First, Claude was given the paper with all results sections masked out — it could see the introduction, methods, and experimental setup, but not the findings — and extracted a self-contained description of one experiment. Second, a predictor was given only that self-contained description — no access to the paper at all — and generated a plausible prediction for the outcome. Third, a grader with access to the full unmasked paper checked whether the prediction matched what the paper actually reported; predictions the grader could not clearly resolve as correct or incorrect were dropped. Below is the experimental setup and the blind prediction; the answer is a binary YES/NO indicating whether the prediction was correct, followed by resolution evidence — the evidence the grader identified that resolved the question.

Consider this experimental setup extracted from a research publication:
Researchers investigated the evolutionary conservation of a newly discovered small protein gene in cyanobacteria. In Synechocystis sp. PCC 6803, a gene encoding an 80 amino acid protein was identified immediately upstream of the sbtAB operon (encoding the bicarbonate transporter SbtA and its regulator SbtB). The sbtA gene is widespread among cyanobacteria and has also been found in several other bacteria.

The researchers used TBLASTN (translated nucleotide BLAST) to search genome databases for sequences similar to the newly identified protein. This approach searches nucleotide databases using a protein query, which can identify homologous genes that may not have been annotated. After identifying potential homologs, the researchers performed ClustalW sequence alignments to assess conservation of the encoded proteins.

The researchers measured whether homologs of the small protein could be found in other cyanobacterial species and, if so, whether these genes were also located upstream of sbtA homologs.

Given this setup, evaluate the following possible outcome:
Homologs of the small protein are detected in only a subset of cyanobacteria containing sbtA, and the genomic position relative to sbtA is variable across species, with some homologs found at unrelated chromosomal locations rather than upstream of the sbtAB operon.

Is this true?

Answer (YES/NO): NO